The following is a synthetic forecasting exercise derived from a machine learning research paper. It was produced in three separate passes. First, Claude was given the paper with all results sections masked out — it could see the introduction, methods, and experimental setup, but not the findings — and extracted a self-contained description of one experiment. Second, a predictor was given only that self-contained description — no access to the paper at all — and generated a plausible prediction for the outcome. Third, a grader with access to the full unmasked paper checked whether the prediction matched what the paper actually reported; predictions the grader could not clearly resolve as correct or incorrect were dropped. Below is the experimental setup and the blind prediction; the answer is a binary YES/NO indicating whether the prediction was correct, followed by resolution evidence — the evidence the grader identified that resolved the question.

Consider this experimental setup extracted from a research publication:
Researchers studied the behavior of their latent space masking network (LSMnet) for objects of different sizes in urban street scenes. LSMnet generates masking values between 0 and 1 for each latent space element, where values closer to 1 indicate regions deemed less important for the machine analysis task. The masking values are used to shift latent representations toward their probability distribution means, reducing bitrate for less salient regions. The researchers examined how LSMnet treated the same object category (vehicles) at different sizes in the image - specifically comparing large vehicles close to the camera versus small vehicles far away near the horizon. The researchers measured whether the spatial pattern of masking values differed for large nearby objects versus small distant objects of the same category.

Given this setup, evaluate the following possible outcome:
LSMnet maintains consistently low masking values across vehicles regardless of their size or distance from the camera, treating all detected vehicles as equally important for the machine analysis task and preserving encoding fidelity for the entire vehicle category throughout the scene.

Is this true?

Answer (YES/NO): NO